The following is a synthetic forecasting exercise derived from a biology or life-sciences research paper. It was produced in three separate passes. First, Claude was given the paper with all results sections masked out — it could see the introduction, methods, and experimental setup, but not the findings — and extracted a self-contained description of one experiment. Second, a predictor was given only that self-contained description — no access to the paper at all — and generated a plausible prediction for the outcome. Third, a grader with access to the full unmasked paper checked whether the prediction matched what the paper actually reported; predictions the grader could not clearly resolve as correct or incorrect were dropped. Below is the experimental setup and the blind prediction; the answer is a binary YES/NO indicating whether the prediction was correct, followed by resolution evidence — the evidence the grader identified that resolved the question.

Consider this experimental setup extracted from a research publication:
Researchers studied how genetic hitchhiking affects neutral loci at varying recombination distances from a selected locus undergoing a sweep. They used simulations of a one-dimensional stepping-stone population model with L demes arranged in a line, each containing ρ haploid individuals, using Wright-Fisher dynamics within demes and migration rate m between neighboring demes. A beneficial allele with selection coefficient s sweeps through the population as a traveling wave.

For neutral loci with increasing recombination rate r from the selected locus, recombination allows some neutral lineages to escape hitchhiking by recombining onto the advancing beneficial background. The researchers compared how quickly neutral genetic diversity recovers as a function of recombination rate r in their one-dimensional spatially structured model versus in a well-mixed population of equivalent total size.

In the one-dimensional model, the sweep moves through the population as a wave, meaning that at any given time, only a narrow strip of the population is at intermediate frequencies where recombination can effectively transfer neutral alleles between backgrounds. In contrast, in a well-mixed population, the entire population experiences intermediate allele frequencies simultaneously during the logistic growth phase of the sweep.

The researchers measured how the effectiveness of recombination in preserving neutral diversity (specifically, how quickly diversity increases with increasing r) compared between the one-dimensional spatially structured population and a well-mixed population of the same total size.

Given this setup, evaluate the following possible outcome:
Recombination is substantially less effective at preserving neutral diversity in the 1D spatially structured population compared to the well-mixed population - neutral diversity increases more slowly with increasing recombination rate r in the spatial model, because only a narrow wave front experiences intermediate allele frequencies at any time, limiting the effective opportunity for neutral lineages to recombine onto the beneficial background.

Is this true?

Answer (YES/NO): NO